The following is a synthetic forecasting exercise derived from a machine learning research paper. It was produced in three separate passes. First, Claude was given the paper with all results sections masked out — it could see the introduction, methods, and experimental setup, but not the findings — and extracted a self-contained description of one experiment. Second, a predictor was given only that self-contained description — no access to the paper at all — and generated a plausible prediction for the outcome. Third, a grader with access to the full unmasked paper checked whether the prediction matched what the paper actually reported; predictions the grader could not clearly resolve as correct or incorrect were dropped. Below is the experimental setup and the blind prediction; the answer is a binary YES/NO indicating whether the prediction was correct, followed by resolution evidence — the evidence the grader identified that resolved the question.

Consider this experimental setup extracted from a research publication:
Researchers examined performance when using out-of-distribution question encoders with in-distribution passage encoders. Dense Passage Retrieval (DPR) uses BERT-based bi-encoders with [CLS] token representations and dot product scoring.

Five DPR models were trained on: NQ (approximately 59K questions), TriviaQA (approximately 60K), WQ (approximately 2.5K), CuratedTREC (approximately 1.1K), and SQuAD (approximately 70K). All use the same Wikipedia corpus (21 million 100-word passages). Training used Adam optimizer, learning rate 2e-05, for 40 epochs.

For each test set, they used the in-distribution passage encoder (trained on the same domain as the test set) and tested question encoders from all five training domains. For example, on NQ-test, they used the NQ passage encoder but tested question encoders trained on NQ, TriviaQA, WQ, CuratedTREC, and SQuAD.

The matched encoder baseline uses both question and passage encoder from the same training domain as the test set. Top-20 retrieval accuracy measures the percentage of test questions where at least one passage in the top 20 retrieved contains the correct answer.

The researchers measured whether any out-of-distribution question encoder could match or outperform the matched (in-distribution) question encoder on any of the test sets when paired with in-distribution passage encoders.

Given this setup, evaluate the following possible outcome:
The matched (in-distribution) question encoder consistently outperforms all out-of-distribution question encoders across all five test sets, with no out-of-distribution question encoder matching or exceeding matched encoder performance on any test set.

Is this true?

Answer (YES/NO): NO